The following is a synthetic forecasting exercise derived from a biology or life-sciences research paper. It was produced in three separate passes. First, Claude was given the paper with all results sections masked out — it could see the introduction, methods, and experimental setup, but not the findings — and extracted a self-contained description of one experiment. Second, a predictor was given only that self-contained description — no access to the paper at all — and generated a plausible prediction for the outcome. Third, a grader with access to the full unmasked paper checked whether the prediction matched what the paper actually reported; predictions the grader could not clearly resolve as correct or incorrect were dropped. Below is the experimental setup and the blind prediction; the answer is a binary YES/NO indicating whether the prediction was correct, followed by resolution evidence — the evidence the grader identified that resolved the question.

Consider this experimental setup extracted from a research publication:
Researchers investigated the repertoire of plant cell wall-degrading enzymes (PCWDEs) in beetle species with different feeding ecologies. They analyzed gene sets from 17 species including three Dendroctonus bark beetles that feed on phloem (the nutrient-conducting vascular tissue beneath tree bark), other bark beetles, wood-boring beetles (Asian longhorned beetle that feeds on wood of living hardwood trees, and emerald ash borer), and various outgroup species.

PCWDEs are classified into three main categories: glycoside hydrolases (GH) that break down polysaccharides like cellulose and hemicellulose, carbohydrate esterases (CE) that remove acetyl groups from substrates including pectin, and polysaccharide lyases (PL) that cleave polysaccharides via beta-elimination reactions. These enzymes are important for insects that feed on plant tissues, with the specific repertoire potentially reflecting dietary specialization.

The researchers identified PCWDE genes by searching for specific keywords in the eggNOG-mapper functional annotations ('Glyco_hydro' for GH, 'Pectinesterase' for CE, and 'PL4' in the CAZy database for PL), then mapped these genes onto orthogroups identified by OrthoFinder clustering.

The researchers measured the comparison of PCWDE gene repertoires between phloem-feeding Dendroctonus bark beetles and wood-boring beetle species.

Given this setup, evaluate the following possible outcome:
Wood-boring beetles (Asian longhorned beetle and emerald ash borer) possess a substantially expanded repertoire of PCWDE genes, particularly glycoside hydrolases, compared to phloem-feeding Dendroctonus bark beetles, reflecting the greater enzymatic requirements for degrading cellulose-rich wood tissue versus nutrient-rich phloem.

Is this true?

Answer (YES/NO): NO